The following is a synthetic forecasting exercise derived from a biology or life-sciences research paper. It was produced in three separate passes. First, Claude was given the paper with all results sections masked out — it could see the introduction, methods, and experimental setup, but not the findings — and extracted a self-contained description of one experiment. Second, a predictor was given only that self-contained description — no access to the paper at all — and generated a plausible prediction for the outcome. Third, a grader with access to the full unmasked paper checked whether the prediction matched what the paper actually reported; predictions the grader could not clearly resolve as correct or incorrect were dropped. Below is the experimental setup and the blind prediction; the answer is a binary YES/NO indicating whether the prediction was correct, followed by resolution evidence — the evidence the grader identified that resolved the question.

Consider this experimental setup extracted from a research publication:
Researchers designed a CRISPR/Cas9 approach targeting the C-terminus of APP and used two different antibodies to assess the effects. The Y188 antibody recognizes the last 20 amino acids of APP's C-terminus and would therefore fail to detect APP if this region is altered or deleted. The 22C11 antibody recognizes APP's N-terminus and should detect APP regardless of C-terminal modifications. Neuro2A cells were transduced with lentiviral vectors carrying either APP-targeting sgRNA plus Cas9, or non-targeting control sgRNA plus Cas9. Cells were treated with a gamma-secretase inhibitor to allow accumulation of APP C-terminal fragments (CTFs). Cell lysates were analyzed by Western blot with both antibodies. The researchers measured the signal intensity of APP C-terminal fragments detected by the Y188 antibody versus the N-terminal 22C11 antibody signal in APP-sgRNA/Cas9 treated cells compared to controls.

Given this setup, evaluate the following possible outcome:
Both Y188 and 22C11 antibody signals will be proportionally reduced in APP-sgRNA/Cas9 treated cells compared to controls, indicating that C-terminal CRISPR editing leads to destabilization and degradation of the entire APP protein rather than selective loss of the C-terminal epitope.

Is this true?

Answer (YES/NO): NO